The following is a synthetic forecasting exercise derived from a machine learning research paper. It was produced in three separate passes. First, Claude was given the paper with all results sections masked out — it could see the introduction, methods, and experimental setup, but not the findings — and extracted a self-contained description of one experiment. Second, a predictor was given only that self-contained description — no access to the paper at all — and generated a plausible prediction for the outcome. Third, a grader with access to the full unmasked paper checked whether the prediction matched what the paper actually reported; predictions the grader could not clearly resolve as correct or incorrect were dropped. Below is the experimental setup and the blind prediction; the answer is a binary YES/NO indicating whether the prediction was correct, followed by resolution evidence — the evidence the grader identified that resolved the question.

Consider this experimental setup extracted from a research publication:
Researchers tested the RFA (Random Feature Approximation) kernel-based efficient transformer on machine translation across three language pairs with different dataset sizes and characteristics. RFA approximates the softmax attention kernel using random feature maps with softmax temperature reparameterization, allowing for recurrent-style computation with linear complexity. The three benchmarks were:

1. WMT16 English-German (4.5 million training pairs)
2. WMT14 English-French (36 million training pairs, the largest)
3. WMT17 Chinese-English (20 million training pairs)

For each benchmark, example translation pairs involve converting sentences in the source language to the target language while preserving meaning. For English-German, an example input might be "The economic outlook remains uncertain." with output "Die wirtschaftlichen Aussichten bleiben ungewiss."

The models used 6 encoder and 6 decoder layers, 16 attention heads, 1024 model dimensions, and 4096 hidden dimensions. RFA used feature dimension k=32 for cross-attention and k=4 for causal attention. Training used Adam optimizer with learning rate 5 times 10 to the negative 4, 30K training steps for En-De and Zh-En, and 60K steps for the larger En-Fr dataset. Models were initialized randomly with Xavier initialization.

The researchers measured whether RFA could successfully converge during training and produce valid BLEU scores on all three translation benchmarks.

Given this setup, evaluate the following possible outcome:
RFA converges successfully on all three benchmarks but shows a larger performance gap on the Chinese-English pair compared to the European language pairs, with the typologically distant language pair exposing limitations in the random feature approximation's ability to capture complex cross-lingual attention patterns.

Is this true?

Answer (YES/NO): NO